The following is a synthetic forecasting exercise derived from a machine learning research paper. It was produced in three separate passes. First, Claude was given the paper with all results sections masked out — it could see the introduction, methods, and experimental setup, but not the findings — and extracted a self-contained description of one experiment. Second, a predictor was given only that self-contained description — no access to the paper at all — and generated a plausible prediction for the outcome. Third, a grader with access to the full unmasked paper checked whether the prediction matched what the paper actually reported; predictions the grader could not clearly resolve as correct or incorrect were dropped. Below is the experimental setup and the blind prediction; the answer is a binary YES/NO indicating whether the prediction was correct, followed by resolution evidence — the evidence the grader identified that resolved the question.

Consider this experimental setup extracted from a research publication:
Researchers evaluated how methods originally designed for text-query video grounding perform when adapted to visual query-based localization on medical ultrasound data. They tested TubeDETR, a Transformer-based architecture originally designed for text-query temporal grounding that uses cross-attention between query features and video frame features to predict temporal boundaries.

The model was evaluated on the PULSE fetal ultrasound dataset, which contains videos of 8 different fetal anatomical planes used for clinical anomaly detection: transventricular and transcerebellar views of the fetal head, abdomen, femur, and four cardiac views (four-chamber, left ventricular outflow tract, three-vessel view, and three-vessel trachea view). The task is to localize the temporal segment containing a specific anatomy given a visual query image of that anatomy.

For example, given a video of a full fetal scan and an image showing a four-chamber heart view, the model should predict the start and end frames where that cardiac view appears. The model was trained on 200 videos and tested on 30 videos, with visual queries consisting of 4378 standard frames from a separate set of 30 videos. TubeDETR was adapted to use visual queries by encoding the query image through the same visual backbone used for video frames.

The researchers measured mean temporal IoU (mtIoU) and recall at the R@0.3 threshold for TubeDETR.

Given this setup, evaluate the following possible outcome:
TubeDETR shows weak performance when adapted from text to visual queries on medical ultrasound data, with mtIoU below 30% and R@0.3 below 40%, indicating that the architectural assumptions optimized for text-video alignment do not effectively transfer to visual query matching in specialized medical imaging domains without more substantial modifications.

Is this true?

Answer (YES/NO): YES